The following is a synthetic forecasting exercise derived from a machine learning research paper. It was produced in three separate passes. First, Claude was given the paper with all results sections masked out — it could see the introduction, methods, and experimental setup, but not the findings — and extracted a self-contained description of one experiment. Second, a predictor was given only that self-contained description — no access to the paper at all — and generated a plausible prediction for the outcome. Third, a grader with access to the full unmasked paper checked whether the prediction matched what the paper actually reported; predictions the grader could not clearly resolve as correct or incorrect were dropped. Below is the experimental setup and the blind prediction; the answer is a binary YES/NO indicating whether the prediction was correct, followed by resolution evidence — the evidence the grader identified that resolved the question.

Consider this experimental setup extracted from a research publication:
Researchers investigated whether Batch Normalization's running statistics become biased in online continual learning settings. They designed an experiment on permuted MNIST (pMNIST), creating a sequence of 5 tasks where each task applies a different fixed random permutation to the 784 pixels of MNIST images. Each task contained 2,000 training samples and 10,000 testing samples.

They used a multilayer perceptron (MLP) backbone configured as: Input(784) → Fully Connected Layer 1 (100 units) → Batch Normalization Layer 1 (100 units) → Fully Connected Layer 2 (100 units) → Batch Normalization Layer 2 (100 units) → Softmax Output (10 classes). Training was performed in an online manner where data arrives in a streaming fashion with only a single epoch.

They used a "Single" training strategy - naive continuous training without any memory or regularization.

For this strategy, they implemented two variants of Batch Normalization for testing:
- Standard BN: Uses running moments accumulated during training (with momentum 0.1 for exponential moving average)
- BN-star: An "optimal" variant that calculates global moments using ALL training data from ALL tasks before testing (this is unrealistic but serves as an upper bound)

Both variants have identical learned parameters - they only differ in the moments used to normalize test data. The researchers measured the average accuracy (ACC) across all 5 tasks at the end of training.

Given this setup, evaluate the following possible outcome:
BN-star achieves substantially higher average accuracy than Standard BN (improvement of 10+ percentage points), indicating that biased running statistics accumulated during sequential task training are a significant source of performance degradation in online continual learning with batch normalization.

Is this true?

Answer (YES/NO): NO